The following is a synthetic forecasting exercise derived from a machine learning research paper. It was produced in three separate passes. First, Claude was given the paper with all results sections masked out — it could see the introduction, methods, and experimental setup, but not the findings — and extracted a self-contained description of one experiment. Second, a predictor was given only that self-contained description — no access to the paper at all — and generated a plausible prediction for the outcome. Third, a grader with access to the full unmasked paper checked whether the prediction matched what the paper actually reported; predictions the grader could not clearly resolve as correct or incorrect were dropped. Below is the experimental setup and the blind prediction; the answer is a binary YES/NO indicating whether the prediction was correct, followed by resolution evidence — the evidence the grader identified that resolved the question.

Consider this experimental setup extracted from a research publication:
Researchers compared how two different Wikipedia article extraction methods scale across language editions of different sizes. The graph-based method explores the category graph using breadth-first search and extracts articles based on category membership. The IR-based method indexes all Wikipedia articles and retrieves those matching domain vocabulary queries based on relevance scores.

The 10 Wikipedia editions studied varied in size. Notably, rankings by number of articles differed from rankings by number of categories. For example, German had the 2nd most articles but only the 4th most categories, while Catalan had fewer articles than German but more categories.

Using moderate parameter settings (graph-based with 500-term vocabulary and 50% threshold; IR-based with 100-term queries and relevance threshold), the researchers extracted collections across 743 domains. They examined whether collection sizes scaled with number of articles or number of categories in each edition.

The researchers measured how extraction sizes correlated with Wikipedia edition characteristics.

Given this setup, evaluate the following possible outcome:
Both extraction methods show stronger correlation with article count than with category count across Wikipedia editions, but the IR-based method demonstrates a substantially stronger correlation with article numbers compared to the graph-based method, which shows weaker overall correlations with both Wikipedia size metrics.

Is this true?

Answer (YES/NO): NO